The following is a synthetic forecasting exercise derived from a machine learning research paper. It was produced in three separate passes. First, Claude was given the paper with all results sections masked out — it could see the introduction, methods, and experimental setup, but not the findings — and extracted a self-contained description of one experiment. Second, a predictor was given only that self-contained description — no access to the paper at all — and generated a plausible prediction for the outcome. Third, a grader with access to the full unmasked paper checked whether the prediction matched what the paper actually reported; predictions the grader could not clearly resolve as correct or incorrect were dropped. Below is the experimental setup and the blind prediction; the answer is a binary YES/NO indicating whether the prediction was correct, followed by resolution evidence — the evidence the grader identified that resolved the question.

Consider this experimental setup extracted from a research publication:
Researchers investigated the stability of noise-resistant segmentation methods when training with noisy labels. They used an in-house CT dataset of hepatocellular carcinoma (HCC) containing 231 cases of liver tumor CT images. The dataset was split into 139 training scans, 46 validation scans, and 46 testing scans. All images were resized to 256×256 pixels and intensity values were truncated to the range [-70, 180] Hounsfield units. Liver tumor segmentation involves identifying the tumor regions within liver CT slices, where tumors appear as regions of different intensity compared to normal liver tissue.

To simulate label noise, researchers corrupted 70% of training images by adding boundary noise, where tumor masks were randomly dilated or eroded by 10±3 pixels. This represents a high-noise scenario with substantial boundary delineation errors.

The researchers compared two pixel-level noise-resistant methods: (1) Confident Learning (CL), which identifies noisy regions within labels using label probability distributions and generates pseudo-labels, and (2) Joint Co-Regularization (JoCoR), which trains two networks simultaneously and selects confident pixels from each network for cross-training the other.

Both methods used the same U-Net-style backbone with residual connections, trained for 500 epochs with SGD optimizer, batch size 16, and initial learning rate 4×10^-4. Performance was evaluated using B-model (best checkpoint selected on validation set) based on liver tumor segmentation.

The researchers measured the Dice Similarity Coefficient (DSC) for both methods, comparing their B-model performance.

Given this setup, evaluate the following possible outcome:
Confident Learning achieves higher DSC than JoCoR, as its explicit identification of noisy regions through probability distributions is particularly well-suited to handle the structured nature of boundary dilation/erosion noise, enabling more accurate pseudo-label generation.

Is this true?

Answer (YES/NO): NO